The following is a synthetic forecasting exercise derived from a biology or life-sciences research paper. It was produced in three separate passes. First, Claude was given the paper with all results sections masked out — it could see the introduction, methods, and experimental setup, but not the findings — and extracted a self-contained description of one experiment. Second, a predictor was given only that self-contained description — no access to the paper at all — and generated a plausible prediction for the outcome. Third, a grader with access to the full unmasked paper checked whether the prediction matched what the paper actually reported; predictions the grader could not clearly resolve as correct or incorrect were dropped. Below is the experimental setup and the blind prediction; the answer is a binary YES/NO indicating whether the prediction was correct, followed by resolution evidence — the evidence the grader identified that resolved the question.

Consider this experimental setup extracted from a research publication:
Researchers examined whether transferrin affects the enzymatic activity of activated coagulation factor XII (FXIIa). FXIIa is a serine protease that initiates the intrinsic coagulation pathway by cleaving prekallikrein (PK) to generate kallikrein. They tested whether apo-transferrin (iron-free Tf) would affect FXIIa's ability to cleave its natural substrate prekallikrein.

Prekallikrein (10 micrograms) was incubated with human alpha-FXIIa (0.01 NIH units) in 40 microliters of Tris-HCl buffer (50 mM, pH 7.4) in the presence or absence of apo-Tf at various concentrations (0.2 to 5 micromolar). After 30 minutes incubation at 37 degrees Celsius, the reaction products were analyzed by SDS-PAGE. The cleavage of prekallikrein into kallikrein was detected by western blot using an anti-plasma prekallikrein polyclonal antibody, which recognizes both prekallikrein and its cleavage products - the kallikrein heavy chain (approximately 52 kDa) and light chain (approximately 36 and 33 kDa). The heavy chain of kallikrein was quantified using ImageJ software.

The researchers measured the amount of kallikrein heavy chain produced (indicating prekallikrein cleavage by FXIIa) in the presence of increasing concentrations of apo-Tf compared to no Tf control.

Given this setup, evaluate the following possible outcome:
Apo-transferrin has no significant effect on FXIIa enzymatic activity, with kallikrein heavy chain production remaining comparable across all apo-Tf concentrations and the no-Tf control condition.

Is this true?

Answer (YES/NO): NO